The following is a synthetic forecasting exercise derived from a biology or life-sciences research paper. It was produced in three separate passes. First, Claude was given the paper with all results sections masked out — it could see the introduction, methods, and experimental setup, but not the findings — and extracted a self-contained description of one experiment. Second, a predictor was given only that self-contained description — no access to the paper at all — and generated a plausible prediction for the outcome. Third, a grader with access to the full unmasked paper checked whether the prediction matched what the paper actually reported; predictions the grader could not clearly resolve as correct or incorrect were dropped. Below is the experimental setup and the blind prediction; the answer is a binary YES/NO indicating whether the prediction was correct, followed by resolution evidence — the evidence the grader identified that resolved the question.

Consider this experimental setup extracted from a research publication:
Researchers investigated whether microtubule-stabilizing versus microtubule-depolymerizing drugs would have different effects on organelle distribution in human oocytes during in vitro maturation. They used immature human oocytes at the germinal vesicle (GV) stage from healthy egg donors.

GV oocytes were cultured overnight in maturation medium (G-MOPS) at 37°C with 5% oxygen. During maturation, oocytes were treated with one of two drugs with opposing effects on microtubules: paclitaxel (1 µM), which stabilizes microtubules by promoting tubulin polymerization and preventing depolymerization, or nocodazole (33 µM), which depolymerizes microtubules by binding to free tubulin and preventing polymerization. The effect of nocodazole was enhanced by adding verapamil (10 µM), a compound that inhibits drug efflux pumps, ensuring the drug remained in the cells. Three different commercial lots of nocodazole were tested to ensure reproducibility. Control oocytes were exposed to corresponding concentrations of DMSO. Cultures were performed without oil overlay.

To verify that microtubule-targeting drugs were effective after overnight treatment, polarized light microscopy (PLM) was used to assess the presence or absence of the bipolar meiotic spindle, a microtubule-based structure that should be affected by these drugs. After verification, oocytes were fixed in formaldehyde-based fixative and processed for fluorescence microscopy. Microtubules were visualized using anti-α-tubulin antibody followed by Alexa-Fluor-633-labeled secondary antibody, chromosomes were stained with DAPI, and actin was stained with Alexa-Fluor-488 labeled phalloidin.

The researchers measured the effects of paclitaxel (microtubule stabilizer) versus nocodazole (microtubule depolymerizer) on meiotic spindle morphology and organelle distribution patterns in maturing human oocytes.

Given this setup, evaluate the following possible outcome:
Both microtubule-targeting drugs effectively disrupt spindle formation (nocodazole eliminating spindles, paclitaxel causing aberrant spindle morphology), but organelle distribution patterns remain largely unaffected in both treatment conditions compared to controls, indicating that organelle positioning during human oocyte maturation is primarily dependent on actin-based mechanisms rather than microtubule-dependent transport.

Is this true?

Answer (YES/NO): NO